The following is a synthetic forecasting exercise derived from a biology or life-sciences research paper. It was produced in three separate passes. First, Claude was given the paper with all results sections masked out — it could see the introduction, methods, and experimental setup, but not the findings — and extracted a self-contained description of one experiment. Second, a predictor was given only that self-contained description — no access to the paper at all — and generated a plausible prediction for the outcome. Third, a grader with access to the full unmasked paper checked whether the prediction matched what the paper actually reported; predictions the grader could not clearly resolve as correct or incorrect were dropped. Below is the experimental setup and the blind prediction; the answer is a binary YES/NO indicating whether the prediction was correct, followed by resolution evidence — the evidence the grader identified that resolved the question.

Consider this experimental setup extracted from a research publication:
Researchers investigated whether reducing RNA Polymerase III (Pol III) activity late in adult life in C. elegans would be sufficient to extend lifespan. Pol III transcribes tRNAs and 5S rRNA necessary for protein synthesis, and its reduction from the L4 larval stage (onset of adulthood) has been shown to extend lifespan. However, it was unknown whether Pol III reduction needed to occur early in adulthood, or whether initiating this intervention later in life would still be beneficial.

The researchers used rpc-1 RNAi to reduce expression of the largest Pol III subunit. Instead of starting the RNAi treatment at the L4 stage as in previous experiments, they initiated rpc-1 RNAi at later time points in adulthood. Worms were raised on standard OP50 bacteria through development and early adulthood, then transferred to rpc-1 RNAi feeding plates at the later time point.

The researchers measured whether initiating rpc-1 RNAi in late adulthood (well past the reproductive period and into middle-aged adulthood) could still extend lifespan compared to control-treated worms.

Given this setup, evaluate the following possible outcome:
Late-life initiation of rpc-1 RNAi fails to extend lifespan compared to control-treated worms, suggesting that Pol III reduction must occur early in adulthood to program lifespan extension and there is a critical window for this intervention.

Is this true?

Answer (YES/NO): NO